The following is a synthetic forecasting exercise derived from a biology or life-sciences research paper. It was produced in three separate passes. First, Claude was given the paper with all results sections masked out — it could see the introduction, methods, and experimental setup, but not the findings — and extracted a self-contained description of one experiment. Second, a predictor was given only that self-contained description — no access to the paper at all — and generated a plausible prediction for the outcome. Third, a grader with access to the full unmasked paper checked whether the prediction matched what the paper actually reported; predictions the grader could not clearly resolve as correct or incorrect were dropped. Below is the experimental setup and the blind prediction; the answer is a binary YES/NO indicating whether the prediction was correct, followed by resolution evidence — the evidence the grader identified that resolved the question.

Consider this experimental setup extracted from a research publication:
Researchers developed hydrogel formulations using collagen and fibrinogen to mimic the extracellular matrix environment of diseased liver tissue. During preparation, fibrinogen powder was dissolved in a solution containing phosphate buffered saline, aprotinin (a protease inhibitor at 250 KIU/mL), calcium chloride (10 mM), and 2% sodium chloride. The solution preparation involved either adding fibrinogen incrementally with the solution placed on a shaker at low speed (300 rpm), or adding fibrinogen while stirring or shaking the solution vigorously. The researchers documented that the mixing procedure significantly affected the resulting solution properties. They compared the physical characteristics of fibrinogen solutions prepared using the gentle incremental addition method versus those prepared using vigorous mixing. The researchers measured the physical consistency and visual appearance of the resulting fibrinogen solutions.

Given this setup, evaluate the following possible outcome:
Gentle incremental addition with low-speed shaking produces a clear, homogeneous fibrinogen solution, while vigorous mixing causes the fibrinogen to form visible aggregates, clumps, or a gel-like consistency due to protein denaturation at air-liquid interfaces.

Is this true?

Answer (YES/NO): NO